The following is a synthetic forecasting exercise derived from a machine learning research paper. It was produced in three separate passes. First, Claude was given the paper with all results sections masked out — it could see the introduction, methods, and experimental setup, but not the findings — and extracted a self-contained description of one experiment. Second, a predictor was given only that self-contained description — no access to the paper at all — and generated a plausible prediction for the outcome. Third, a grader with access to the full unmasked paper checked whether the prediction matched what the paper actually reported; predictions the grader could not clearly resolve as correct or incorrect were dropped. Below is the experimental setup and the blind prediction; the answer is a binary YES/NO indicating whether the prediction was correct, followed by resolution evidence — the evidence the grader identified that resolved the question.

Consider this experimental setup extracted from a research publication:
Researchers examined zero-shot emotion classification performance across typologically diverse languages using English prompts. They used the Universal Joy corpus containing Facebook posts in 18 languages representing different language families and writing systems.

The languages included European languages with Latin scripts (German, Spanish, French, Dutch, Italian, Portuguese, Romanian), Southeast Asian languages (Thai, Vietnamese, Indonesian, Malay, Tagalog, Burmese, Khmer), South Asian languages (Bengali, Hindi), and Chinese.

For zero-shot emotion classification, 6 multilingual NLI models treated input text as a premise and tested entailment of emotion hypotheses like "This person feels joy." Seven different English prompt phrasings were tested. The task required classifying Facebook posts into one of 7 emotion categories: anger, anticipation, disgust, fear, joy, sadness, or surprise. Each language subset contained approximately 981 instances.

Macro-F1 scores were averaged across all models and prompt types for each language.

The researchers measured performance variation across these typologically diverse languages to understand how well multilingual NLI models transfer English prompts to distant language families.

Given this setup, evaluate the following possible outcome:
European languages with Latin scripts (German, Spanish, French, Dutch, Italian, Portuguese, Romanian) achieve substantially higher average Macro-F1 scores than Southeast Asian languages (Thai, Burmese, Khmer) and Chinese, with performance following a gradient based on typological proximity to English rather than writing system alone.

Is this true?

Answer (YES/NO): NO